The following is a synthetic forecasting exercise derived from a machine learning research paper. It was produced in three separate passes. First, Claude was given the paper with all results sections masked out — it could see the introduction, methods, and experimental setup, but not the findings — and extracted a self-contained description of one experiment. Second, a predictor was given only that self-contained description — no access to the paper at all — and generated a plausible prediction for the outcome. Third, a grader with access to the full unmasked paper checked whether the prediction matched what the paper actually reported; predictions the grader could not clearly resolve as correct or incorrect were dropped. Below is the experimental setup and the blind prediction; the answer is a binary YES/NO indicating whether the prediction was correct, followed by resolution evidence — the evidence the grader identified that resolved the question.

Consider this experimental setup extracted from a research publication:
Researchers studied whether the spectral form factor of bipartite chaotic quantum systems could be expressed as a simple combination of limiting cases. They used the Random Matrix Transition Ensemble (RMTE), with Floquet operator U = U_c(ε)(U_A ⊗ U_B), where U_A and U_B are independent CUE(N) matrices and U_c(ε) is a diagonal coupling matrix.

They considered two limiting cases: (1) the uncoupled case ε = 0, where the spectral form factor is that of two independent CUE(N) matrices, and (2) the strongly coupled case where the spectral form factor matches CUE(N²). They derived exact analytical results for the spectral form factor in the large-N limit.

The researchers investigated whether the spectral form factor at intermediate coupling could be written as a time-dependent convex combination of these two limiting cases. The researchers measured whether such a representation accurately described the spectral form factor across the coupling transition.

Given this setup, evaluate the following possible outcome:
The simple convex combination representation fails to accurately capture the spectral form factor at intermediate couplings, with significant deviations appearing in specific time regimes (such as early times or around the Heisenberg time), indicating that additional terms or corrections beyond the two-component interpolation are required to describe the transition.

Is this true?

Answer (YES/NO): NO